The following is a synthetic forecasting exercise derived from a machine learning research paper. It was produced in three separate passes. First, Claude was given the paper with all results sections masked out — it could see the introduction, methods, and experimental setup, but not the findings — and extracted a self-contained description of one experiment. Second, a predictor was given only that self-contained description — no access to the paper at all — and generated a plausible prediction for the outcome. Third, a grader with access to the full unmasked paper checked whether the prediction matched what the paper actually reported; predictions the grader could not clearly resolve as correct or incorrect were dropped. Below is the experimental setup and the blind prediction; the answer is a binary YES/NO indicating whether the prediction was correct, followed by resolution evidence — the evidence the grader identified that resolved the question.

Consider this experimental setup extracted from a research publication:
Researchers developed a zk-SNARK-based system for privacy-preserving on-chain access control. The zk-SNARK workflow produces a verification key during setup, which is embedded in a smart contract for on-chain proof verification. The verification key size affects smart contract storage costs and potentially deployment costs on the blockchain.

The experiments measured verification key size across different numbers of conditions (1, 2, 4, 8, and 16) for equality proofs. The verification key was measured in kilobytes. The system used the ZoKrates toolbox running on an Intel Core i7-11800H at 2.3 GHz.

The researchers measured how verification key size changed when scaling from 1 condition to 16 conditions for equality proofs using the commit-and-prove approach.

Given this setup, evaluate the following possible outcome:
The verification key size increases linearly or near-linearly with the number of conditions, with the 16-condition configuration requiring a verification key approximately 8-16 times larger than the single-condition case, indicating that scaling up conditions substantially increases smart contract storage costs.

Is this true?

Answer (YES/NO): NO